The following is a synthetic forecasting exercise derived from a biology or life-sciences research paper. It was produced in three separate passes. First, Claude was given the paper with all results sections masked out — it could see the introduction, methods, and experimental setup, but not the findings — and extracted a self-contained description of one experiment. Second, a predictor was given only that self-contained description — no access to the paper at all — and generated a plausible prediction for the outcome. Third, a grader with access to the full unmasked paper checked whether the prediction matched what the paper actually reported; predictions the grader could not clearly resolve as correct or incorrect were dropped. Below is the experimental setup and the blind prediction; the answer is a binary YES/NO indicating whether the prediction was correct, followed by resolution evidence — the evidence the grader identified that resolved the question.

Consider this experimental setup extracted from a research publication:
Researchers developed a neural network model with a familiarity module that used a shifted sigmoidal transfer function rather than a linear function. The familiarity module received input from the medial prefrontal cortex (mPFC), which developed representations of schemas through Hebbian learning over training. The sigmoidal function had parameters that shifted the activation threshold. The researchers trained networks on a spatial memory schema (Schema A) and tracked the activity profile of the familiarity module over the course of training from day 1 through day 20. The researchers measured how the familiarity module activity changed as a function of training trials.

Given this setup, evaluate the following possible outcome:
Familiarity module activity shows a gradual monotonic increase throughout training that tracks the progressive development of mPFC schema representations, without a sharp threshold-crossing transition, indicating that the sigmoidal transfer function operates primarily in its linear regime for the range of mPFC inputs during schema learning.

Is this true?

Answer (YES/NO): NO